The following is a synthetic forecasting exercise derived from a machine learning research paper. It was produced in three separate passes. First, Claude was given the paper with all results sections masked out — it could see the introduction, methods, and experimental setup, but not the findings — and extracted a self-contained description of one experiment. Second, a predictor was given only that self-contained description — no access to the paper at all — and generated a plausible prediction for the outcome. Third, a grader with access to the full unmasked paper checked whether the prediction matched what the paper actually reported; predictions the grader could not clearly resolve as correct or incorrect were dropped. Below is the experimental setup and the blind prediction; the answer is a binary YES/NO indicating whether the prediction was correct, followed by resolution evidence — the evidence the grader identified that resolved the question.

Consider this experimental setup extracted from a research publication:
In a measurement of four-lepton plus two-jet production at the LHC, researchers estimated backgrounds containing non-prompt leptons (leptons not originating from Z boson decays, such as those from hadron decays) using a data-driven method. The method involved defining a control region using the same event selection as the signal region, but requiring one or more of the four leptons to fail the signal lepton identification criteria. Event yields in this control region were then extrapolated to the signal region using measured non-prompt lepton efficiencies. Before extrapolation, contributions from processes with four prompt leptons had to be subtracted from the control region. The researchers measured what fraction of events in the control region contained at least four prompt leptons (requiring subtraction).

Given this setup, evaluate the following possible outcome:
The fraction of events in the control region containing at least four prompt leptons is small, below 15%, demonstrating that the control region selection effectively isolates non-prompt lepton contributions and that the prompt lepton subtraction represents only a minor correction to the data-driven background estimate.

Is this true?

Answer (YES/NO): NO